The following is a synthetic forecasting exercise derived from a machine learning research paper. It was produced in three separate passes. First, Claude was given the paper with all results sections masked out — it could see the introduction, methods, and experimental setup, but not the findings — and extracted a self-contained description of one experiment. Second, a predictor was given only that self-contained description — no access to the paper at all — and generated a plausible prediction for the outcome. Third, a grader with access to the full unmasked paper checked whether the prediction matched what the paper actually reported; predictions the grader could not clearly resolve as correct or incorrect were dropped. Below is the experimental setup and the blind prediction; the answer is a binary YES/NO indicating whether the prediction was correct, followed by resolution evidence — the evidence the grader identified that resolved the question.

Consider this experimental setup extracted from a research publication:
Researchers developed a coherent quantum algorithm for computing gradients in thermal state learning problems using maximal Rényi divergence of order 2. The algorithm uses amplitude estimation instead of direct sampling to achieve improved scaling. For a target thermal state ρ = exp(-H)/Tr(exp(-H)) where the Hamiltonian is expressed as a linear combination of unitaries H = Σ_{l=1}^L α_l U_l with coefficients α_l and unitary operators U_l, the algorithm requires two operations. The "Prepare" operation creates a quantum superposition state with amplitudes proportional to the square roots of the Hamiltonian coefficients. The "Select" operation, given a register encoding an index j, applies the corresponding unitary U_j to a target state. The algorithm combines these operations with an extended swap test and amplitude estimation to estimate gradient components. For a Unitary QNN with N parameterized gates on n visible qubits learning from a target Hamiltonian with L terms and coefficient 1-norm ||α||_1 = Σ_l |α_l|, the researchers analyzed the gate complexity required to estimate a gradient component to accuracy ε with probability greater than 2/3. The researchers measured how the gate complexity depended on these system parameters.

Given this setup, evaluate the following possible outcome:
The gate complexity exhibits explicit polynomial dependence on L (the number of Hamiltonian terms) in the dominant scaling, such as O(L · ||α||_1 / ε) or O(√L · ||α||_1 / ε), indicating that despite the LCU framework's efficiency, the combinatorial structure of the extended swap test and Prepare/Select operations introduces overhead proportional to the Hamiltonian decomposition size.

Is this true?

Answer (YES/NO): NO